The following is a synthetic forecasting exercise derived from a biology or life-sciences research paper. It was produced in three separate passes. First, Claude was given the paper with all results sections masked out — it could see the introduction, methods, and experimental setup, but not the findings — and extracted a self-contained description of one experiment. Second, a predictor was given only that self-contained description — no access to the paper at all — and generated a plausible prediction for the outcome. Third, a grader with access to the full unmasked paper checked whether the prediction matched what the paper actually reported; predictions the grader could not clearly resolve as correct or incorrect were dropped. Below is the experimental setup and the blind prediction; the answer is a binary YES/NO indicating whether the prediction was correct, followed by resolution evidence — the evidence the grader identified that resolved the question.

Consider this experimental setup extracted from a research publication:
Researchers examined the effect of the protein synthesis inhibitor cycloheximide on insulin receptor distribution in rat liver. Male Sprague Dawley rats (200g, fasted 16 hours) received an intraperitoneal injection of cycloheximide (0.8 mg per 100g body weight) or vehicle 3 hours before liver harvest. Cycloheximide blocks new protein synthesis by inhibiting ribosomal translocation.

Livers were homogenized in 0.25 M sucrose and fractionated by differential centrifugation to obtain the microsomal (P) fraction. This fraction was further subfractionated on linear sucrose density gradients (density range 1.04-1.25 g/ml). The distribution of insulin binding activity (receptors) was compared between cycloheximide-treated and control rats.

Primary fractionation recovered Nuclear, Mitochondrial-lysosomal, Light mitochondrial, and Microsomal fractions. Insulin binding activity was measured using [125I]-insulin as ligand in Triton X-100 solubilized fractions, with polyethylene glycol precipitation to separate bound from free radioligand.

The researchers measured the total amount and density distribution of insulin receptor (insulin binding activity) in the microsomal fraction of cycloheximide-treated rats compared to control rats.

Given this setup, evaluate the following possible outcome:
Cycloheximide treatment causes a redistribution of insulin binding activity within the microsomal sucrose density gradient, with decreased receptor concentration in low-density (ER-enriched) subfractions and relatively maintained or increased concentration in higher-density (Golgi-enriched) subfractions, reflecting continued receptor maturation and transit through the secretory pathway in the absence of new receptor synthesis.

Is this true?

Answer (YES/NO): NO